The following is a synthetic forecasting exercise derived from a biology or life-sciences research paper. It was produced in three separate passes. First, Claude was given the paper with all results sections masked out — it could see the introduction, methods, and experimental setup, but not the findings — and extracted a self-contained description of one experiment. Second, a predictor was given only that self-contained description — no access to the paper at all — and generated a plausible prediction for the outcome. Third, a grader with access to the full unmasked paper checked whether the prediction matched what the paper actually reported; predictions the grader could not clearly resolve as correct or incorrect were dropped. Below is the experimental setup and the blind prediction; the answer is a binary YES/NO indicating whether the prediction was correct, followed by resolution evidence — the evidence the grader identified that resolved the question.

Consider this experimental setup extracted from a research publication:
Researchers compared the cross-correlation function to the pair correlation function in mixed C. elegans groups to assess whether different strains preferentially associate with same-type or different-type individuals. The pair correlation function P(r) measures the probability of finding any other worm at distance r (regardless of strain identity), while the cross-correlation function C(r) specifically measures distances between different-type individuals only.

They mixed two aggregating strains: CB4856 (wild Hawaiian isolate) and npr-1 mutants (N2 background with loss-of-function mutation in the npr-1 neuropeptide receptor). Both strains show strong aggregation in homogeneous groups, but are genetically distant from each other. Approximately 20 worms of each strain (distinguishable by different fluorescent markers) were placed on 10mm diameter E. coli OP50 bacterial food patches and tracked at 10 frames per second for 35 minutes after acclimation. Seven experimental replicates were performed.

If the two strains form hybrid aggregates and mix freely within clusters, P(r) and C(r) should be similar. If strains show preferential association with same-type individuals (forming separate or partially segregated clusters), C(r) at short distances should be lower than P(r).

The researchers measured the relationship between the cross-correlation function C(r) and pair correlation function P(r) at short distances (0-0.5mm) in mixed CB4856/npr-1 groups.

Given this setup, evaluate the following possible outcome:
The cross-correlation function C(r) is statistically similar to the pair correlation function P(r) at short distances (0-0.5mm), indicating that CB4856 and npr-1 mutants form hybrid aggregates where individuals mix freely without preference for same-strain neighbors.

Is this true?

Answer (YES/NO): NO